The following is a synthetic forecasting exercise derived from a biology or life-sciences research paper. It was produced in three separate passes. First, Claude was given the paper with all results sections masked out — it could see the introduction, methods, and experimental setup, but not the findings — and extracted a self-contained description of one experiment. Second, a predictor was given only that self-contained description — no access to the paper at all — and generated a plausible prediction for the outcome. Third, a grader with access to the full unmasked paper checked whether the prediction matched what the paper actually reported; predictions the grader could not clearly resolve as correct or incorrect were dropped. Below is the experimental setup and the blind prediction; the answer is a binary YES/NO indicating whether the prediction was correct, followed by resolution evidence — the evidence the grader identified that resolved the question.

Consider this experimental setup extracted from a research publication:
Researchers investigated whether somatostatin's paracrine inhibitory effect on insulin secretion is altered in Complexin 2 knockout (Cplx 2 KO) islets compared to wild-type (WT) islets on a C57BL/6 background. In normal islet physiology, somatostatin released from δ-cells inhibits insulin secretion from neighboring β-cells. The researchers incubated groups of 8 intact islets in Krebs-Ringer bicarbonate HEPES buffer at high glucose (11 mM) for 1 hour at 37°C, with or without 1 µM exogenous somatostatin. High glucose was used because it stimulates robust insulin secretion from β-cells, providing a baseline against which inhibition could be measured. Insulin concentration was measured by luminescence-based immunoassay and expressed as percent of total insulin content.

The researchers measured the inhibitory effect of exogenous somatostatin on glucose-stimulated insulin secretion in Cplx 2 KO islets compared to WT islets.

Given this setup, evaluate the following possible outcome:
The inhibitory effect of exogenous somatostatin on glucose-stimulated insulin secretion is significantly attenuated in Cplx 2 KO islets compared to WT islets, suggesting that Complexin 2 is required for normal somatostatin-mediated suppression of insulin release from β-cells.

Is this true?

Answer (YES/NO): YES